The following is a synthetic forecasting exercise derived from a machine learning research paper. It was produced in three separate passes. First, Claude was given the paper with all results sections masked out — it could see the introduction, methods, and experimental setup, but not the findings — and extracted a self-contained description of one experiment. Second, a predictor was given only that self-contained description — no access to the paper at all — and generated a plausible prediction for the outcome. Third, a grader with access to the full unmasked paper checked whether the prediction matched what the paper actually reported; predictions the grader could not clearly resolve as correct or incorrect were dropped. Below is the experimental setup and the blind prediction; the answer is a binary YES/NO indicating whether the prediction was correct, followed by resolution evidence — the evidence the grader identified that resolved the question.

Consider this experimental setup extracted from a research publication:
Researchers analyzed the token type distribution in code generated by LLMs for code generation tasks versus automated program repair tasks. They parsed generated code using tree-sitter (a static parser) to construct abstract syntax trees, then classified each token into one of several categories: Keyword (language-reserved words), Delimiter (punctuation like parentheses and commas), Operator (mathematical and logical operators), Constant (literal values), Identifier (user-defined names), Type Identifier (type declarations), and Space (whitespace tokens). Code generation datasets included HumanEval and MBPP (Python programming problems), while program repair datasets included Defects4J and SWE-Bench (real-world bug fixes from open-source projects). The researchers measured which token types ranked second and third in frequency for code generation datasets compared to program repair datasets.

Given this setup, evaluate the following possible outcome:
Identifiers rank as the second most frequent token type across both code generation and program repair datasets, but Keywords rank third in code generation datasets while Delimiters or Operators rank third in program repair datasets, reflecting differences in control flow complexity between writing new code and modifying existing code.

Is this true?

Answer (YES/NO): NO